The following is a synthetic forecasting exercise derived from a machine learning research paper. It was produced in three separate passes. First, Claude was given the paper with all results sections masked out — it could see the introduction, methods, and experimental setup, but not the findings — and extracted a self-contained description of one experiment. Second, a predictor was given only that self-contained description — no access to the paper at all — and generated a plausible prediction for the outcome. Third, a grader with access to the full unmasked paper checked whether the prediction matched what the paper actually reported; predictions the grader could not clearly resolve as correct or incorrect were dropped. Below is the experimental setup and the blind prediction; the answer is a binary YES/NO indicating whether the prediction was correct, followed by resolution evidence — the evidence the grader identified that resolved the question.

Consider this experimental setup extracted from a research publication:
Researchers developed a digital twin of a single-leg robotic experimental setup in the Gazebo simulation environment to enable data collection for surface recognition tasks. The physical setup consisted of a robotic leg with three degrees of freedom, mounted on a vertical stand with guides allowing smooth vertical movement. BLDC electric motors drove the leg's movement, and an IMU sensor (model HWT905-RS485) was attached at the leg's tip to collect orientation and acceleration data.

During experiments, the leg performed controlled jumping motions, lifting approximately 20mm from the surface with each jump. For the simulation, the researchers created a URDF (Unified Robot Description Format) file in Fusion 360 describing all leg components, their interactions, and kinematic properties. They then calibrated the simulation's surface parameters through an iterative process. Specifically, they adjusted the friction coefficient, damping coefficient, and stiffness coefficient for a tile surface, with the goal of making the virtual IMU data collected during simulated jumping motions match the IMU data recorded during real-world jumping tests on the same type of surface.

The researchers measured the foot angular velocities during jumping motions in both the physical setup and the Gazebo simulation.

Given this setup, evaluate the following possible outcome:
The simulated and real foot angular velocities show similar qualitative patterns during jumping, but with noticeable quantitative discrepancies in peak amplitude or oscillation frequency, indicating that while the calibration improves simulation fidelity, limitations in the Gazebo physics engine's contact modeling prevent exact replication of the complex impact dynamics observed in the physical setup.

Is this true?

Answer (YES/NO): NO